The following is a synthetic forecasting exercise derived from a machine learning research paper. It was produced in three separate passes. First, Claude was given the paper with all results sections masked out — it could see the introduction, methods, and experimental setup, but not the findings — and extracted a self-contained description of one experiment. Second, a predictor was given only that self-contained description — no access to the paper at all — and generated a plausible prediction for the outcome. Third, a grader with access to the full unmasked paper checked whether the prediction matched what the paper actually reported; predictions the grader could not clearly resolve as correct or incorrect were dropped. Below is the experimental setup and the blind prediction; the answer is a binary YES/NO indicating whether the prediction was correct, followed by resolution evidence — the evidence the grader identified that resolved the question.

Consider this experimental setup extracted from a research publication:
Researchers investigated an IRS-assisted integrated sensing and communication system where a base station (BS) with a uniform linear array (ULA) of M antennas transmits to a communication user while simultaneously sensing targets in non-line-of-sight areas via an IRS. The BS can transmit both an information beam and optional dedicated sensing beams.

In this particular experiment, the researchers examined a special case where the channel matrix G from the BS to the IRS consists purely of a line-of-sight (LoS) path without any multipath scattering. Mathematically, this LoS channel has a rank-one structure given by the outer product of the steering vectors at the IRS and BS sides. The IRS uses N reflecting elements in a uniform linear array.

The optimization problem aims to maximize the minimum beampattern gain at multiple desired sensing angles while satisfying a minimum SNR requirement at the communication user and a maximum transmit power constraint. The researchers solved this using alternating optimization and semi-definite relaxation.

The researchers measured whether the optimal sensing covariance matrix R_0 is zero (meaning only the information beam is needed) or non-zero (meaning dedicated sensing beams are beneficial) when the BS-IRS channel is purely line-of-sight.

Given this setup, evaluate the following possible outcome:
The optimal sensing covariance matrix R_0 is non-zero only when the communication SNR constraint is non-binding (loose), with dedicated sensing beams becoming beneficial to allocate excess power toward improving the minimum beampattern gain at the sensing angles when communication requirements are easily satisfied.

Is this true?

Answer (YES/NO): NO